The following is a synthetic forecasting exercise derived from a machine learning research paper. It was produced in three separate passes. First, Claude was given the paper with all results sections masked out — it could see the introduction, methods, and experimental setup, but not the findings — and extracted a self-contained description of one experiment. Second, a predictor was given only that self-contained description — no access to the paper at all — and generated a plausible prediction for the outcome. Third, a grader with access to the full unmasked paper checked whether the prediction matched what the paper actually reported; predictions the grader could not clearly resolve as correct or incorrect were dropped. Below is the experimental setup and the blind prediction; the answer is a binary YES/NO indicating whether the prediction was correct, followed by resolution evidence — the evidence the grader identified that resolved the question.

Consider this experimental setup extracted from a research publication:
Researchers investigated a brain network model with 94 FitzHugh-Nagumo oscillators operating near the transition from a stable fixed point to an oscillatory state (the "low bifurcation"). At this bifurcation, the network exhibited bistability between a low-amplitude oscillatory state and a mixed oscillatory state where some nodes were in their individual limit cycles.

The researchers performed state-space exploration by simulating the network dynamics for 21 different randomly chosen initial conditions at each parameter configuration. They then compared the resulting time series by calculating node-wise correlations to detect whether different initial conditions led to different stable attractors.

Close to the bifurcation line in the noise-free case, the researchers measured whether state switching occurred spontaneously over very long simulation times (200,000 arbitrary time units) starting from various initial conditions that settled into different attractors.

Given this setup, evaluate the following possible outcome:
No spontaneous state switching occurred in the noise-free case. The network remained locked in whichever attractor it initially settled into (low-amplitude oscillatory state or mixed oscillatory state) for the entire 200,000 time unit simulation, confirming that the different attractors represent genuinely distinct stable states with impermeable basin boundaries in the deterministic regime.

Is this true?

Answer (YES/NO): YES